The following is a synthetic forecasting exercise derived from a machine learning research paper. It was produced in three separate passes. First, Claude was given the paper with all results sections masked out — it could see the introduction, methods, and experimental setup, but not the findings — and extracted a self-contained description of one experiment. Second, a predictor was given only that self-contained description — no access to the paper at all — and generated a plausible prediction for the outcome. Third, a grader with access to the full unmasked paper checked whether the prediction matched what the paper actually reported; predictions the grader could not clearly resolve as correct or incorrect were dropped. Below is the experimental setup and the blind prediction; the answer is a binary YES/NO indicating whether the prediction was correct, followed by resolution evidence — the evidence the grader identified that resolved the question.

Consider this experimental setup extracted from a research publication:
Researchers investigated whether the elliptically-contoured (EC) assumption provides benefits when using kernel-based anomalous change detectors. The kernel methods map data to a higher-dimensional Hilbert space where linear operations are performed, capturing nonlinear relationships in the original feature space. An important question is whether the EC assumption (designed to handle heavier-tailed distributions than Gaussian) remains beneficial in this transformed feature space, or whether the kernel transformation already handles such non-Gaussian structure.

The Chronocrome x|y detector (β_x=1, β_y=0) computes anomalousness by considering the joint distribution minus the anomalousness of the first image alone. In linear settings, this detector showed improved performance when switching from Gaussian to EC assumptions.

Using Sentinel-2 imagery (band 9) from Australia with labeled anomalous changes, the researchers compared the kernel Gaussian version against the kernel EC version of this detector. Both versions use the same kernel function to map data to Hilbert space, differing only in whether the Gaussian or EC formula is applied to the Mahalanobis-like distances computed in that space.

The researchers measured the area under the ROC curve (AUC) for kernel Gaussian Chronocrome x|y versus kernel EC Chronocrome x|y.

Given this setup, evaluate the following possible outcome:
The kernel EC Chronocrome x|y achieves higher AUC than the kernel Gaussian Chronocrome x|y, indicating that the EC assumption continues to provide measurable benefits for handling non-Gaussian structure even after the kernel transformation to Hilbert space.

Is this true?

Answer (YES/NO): YES